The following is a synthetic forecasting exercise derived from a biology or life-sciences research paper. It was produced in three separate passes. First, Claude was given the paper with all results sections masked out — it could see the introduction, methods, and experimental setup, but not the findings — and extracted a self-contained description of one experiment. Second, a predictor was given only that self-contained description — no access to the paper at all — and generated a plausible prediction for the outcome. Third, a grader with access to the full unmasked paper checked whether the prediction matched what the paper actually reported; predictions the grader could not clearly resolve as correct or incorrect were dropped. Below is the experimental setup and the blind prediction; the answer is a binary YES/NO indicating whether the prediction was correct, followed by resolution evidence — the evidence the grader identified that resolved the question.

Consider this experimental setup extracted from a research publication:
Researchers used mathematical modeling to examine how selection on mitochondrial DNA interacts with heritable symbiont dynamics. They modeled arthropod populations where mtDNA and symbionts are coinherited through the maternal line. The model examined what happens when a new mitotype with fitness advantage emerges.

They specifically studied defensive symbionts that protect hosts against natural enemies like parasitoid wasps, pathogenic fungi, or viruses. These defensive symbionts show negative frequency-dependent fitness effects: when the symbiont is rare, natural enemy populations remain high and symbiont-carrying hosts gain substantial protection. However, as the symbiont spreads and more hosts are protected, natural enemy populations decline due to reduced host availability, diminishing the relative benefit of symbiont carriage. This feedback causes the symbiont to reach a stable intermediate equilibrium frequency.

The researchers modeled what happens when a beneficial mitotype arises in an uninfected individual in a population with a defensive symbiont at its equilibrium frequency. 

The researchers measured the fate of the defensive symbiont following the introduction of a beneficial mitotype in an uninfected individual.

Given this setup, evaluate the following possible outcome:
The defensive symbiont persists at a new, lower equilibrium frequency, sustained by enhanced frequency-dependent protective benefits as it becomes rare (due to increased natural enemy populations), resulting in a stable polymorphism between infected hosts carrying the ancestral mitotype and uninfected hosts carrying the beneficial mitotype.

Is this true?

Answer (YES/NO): NO